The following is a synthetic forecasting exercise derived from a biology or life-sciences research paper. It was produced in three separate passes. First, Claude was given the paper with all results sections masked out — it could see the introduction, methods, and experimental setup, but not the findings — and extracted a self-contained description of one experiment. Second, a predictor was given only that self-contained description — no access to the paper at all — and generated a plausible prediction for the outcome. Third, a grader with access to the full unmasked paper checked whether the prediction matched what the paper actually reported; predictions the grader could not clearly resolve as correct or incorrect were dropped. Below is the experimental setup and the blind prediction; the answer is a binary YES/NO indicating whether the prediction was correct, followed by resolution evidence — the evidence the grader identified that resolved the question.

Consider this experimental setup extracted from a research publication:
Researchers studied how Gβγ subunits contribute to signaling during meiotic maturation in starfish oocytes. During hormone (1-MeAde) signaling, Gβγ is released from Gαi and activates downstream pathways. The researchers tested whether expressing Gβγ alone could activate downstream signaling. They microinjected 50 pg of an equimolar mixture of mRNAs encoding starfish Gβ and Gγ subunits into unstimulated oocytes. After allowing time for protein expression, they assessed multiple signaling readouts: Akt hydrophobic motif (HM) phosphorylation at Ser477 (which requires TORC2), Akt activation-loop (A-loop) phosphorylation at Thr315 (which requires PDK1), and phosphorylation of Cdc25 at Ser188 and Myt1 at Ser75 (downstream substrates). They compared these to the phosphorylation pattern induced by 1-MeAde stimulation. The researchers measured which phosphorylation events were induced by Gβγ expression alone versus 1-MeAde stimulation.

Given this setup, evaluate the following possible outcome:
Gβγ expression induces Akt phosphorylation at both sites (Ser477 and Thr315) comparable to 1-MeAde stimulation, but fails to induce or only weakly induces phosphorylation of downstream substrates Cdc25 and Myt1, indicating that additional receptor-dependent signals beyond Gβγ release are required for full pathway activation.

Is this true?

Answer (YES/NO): NO